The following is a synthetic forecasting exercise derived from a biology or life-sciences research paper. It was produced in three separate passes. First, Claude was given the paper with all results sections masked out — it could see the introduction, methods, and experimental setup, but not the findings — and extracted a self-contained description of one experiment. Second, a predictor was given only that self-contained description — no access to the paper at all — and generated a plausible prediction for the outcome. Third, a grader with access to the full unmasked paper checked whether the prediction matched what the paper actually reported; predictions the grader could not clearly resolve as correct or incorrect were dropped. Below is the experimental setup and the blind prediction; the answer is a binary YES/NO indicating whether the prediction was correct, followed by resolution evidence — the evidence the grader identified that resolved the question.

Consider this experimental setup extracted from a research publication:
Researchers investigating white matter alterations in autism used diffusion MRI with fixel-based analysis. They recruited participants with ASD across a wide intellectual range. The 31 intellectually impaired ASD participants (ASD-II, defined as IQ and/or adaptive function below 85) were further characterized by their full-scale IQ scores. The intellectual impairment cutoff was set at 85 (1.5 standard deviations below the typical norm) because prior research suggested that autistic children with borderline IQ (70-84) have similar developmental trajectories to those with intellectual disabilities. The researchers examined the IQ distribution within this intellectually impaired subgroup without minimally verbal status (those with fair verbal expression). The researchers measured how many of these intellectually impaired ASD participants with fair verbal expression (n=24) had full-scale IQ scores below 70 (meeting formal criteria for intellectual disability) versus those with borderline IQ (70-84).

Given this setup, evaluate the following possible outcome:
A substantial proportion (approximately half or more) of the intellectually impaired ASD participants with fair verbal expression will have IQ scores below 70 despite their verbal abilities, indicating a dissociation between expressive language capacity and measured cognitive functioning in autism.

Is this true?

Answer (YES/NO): YES